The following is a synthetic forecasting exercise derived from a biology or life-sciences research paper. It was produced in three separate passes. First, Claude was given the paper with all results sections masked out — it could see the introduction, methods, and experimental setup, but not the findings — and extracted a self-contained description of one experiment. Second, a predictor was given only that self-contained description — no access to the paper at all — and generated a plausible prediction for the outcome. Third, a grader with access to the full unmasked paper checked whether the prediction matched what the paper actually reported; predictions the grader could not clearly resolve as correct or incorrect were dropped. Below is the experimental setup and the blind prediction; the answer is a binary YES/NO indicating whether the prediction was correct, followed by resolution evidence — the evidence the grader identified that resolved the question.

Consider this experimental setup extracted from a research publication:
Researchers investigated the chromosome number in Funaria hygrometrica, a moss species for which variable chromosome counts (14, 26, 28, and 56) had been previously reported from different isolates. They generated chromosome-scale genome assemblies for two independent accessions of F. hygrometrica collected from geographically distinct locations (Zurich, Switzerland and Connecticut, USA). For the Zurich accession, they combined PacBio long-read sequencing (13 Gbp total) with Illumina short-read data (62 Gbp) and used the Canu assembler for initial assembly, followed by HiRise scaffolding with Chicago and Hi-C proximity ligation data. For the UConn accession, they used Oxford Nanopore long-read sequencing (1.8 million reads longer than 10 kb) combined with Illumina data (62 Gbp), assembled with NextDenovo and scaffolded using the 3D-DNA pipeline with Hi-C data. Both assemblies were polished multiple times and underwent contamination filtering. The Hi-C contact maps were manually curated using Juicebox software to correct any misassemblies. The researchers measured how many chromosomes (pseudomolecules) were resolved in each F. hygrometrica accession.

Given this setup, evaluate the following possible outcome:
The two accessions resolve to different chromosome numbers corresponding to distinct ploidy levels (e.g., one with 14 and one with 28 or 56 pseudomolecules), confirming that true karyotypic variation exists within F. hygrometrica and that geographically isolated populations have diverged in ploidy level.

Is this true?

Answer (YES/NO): NO